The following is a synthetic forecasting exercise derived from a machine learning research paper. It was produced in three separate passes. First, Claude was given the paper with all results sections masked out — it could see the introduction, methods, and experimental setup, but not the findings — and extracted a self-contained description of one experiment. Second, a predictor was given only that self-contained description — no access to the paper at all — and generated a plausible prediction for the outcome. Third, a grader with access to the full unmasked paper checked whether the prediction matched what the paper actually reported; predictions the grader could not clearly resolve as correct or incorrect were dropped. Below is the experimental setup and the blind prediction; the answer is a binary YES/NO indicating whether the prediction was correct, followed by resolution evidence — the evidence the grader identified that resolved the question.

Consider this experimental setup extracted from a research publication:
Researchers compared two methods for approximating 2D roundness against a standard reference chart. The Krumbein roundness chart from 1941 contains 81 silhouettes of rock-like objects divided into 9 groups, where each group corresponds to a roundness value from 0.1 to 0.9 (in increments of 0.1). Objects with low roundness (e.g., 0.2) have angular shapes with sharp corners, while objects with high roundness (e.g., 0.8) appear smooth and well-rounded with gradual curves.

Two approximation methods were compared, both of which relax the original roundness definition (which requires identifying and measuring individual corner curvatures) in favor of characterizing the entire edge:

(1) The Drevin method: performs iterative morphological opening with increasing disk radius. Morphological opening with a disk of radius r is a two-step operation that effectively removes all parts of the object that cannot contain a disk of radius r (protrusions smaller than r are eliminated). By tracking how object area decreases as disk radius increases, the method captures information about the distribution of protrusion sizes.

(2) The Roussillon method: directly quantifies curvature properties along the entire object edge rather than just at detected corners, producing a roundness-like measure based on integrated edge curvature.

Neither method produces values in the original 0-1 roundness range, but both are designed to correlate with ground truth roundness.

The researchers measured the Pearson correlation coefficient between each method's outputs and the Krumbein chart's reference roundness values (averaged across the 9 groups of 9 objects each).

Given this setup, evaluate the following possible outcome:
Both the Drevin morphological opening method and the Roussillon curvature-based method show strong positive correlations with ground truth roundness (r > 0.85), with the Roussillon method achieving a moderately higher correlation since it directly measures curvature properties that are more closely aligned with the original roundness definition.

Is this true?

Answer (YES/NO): YES